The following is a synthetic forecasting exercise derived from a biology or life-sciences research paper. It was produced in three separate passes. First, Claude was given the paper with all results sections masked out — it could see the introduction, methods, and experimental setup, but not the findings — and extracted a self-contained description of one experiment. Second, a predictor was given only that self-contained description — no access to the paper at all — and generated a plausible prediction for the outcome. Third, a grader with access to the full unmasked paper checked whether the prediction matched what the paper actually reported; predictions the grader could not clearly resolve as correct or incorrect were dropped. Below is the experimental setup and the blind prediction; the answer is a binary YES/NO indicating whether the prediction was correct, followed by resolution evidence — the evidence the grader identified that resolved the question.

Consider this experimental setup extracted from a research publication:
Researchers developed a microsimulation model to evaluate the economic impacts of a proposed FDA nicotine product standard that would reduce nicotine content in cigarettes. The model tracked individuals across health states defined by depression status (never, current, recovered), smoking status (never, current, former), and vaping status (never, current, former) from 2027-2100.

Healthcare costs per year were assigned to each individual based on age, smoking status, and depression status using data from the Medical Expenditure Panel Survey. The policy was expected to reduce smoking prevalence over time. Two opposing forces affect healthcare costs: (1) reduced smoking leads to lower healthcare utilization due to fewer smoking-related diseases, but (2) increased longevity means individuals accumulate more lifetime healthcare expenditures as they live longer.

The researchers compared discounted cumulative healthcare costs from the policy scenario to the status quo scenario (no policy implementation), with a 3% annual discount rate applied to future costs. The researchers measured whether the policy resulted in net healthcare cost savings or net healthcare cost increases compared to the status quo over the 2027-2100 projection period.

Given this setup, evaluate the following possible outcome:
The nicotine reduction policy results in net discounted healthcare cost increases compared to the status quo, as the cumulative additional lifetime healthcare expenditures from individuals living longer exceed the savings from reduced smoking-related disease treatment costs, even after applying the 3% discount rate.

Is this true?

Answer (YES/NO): YES